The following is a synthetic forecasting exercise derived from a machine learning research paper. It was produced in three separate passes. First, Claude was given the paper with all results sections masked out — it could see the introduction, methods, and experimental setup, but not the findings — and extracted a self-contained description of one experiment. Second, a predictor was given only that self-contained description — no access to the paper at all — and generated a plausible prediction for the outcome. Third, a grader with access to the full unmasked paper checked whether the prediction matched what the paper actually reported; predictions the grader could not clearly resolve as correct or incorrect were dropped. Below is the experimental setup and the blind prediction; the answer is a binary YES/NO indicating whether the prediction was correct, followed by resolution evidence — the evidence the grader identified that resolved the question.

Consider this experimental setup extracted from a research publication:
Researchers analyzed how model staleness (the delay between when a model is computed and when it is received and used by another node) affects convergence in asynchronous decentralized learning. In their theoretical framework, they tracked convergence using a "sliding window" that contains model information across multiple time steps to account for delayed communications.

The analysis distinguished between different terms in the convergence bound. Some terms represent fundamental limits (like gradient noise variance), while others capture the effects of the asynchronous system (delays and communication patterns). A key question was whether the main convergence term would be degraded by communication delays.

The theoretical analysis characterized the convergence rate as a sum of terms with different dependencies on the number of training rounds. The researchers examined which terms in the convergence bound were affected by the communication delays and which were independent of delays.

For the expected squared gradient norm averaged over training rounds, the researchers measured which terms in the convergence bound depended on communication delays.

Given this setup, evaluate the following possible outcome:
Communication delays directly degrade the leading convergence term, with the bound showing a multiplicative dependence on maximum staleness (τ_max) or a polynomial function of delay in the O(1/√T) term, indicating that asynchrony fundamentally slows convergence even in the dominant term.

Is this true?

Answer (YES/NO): NO